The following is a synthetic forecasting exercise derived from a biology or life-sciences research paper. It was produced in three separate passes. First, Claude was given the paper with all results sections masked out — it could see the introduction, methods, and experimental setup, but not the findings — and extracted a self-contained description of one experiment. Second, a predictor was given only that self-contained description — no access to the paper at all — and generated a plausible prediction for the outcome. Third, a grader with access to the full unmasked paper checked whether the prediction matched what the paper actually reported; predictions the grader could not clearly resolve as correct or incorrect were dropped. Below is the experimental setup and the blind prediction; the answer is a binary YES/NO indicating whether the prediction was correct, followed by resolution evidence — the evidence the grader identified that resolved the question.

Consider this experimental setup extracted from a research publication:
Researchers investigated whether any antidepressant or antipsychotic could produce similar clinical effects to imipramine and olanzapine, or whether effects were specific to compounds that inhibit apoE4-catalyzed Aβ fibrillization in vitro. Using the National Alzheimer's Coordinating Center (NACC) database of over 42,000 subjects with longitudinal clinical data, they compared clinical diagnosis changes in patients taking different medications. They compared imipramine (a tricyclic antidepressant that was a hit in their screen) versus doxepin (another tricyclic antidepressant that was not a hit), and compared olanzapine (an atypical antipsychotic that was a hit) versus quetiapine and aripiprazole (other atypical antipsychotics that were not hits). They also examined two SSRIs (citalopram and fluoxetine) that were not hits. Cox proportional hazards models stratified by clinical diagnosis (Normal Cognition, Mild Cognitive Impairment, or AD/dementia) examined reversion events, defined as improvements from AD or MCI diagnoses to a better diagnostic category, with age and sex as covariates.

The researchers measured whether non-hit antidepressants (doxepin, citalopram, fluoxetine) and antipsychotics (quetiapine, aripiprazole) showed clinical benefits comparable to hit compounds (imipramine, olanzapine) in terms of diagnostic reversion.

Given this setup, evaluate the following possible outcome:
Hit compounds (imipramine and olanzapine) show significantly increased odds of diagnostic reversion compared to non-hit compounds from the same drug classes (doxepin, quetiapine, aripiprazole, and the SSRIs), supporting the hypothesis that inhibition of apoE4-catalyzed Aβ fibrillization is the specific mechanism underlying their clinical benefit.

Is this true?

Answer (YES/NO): NO